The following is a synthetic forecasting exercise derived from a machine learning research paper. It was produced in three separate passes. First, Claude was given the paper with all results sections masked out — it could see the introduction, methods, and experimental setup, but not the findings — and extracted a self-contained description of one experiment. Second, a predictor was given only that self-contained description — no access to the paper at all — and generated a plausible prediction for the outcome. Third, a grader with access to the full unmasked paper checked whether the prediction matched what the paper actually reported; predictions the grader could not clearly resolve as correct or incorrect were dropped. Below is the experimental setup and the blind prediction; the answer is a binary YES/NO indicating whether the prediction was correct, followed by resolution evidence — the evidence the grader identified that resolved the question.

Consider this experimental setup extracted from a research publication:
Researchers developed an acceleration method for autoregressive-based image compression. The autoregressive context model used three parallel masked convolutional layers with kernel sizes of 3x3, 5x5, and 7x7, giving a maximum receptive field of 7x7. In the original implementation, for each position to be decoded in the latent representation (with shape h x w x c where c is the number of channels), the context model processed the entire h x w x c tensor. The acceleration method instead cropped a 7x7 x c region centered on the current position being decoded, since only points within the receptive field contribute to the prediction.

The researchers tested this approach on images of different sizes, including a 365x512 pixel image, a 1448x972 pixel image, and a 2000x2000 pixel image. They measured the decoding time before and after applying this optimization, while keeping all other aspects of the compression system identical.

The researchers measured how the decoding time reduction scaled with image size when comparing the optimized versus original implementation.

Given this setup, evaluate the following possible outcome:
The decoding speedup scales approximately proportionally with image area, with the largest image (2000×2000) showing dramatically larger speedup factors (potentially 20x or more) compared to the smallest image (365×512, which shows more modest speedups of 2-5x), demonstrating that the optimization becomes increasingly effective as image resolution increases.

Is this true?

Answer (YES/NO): YES